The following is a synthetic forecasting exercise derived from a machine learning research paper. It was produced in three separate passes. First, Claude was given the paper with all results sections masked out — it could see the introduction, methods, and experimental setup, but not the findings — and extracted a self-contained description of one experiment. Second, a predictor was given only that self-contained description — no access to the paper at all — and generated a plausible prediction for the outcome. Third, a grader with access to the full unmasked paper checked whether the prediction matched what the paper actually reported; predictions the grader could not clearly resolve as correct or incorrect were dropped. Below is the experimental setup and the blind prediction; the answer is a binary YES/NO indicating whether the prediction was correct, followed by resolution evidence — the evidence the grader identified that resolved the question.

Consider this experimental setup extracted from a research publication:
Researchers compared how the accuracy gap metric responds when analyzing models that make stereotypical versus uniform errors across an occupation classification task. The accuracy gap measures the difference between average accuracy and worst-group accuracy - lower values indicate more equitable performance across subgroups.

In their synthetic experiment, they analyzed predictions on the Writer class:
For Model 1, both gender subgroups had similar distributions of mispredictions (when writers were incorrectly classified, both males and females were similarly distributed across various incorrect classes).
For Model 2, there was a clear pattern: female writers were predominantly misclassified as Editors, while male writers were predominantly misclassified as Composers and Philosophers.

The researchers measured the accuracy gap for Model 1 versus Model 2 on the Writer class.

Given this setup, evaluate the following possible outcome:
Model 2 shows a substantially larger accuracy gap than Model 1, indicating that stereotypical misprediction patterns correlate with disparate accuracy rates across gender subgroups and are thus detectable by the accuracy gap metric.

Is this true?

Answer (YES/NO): NO